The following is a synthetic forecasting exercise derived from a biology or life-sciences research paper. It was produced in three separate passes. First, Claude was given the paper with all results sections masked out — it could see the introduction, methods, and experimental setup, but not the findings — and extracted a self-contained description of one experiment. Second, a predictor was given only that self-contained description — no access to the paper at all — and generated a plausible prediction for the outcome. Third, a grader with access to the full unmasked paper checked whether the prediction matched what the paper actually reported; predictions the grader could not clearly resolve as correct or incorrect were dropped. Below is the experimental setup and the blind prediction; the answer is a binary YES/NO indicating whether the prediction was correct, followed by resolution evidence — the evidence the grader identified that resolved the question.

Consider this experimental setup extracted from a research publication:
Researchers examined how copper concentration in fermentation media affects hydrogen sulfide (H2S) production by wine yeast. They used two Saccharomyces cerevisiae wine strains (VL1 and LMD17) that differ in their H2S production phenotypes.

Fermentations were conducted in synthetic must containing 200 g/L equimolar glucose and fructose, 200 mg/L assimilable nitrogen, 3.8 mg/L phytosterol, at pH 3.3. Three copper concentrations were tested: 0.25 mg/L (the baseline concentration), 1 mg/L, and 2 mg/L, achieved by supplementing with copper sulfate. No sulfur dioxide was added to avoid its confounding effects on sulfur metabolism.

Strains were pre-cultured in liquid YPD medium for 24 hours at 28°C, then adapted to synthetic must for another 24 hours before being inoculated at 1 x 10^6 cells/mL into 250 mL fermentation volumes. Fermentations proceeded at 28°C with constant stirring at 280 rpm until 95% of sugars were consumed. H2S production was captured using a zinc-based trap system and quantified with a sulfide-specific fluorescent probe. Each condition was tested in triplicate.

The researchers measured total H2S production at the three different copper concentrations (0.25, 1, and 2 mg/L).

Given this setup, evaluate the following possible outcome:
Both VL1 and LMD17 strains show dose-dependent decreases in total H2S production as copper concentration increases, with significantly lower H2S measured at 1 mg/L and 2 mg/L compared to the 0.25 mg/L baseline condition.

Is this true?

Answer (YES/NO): NO